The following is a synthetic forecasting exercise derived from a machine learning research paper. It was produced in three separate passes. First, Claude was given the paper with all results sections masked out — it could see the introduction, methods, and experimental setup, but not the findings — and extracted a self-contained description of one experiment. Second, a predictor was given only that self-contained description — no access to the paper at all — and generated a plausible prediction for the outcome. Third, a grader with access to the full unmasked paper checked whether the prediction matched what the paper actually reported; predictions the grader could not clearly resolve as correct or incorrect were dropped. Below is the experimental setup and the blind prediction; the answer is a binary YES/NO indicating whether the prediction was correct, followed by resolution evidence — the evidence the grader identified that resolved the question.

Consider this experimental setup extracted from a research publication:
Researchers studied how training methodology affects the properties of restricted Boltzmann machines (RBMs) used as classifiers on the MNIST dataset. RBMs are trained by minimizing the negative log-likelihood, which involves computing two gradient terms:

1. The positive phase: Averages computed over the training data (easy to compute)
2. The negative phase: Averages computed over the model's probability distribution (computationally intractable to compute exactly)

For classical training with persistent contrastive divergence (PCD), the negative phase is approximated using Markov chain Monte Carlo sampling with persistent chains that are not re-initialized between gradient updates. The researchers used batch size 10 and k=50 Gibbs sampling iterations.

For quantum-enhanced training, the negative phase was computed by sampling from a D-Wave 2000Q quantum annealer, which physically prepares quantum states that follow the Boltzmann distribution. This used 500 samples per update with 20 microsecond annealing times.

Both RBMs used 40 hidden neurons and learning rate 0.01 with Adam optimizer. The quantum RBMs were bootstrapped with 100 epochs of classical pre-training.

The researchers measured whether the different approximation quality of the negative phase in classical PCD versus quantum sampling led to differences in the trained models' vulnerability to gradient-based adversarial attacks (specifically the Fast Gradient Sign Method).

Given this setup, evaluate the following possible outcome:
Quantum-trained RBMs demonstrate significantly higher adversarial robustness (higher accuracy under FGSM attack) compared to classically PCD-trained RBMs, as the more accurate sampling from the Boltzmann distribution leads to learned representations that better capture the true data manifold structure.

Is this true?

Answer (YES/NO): NO